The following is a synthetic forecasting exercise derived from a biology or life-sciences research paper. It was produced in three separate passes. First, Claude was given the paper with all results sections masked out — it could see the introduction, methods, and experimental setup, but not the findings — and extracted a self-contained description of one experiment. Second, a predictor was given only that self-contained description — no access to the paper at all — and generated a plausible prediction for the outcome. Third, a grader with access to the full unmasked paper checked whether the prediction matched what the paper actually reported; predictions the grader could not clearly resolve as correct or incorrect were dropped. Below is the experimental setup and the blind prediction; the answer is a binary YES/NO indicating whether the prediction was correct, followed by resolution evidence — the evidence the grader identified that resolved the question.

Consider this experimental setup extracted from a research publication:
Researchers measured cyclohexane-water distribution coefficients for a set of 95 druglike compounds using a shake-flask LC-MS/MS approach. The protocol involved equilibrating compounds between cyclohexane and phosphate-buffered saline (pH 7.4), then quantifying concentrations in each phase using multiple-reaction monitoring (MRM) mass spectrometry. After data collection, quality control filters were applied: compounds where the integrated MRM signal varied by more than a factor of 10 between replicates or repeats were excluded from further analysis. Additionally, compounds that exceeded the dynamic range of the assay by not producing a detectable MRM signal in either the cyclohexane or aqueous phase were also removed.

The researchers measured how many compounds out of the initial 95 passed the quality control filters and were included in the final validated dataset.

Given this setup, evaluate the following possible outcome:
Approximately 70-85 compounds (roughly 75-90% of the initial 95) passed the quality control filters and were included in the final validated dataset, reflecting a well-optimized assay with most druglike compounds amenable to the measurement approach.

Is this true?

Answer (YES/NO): NO